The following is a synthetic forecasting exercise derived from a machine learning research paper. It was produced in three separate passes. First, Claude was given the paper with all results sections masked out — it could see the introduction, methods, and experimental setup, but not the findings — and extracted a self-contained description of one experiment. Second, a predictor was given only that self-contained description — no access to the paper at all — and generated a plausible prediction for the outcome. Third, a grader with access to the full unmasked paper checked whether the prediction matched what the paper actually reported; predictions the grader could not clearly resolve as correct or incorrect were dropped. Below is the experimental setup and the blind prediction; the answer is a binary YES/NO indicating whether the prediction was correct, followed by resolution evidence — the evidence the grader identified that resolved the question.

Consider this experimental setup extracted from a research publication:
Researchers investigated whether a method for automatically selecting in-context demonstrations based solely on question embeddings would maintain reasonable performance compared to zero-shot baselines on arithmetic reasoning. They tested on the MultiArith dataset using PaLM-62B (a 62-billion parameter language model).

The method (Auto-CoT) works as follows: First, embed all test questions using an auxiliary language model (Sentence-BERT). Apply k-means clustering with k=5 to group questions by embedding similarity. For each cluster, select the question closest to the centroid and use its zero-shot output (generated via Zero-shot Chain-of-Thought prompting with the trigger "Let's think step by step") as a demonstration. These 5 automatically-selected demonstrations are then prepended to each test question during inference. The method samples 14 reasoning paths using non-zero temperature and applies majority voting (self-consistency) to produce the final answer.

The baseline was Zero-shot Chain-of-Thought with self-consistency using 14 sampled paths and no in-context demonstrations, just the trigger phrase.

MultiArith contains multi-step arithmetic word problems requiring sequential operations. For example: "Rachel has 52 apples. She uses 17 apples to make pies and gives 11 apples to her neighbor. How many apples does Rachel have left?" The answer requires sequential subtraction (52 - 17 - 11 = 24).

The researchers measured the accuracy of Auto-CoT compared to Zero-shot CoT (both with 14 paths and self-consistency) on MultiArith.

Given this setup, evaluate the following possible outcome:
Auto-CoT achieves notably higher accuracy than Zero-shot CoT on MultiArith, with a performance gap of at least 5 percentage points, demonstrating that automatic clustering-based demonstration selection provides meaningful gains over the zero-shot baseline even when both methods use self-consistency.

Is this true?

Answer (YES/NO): NO